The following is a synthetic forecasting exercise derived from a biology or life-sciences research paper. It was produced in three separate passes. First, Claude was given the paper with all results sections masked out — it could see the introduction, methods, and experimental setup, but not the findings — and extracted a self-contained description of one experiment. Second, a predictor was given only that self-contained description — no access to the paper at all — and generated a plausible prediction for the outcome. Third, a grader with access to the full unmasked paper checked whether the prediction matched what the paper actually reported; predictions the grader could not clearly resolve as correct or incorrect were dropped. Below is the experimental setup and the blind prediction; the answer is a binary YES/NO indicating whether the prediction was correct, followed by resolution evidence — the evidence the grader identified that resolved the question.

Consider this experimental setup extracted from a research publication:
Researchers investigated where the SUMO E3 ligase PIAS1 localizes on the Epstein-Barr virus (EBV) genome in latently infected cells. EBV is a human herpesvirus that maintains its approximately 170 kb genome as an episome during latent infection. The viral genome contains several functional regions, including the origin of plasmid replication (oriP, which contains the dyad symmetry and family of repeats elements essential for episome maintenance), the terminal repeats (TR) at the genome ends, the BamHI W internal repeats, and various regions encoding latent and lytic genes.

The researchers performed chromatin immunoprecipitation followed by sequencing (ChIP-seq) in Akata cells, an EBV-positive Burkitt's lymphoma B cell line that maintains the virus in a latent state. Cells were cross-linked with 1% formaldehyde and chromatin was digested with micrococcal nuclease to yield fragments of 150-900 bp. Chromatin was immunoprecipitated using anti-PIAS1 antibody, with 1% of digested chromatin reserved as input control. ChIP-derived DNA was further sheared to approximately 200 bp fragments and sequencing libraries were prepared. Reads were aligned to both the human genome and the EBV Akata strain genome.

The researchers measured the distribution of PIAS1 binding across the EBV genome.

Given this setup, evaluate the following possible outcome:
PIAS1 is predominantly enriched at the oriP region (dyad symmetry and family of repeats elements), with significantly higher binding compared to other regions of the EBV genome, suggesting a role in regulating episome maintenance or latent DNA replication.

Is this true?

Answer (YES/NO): YES